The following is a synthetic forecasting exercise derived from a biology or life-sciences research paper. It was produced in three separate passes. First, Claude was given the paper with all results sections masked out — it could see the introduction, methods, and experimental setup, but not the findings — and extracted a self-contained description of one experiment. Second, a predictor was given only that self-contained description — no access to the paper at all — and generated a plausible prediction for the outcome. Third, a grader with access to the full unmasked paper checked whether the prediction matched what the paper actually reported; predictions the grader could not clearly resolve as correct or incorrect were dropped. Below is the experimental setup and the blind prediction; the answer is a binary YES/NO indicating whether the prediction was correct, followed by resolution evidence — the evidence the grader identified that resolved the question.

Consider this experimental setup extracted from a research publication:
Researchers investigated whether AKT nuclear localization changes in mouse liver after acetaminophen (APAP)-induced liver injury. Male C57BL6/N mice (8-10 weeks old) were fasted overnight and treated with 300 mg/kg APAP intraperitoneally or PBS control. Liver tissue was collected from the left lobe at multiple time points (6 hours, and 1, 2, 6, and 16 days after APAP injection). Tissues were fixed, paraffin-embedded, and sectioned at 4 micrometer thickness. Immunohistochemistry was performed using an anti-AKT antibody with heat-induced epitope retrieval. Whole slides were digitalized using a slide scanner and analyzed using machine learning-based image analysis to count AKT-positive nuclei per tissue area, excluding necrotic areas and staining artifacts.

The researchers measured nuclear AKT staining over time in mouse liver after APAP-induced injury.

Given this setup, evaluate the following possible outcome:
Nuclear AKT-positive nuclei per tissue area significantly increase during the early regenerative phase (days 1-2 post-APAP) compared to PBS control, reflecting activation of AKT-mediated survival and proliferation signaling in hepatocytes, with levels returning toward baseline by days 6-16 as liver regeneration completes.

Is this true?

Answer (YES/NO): NO